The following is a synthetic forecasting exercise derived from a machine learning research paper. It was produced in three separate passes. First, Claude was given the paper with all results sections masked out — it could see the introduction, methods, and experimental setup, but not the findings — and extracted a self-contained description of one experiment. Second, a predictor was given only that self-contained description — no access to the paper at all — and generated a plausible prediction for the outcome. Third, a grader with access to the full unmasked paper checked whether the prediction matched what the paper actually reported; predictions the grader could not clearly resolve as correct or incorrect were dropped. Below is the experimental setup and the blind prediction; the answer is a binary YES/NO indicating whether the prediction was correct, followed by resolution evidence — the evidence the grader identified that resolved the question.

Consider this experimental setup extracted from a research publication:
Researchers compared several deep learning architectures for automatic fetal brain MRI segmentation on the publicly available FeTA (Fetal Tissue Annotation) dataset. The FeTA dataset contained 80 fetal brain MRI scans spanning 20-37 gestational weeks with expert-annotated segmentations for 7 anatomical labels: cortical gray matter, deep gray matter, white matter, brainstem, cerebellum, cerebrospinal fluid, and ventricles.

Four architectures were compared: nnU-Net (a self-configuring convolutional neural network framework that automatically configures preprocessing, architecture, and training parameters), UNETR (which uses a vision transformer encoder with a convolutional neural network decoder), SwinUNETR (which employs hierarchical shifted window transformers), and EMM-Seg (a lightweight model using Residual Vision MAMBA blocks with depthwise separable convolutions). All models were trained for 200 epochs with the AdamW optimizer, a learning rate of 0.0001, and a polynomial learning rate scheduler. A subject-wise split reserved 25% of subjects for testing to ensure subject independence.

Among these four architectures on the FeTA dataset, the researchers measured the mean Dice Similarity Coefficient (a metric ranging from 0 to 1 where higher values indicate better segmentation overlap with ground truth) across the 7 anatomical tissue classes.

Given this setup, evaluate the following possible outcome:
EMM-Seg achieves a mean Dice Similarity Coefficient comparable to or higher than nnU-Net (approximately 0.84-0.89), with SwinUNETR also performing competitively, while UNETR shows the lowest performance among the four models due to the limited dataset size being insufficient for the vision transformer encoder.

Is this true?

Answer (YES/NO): NO